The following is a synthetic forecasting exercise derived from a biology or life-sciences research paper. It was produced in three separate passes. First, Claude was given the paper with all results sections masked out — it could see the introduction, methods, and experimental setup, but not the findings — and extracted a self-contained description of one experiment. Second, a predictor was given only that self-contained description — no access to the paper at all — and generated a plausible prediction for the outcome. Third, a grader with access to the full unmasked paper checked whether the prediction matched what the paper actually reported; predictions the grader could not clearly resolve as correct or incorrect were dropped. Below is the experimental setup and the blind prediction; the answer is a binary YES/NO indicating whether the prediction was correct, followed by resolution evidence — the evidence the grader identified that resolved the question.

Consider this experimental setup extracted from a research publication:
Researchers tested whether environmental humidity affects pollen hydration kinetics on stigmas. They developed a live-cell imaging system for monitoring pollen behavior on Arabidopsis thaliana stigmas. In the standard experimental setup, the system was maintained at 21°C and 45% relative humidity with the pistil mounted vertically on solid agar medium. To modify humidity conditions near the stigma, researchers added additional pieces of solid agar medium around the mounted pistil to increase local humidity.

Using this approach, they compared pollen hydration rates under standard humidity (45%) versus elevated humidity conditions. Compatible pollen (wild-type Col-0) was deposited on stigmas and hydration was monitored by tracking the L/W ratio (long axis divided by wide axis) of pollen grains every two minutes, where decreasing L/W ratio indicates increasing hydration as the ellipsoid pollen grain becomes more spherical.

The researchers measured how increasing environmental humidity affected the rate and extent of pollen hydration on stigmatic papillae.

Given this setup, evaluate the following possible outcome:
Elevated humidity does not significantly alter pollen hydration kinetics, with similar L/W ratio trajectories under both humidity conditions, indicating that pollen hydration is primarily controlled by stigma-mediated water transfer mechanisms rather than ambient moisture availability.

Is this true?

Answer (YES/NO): NO